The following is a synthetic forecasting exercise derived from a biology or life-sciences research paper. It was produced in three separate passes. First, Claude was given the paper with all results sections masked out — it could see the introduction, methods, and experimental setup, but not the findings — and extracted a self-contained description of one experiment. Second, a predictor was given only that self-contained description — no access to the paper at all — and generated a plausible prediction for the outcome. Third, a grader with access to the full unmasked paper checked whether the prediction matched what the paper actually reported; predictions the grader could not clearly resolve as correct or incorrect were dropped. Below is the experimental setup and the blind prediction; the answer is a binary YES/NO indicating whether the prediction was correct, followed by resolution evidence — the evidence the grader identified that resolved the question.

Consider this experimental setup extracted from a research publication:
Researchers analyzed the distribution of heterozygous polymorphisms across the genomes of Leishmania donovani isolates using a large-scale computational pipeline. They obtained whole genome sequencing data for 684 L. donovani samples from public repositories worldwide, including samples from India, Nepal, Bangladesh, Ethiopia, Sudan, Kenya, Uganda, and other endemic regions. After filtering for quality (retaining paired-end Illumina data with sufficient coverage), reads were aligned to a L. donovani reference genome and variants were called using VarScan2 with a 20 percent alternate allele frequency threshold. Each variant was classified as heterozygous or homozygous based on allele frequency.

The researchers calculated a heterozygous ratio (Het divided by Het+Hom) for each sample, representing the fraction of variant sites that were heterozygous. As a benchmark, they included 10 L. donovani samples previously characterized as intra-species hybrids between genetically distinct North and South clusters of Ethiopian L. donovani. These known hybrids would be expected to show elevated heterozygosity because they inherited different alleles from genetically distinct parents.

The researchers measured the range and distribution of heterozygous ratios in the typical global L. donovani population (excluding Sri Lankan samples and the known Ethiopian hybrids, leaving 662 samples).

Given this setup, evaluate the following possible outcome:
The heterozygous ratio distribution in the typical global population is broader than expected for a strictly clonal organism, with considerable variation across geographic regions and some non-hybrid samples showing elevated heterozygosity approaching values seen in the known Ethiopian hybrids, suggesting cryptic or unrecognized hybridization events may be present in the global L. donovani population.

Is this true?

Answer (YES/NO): NO